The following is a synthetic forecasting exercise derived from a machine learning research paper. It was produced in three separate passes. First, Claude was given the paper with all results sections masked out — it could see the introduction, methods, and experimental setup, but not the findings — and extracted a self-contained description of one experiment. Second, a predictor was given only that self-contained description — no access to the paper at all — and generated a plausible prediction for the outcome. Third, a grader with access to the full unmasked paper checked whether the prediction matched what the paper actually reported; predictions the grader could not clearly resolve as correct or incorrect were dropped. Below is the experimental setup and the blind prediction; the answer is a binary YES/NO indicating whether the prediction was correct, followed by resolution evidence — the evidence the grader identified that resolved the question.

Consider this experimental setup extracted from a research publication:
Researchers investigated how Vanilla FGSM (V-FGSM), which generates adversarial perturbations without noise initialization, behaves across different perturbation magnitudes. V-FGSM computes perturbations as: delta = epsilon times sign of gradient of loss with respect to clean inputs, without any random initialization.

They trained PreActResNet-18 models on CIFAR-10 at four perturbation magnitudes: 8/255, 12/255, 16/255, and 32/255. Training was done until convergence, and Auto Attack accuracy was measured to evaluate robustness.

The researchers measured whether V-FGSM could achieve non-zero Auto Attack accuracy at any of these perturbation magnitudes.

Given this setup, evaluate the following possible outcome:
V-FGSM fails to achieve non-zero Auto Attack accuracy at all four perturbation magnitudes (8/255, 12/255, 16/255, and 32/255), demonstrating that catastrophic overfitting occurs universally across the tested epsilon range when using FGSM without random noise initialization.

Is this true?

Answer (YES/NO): YES